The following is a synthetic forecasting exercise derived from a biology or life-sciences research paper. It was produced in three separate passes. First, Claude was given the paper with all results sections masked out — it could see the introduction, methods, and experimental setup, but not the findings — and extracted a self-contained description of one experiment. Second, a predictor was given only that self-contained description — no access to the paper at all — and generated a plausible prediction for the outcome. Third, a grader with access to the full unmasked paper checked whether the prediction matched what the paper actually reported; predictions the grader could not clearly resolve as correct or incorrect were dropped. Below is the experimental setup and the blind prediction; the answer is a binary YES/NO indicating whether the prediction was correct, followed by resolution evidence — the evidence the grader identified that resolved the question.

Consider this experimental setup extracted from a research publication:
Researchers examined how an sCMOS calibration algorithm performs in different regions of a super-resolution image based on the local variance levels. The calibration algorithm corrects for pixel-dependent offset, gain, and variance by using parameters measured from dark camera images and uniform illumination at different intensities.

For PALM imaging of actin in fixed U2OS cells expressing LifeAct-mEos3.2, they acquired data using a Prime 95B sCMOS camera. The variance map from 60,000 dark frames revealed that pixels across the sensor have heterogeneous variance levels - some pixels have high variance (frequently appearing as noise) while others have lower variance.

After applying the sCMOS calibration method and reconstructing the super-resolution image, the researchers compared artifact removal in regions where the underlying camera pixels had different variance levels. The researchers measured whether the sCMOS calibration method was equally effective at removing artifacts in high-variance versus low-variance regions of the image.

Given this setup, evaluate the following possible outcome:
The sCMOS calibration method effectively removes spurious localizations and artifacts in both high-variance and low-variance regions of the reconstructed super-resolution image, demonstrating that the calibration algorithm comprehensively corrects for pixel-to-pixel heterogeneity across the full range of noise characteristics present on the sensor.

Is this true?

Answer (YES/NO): NO